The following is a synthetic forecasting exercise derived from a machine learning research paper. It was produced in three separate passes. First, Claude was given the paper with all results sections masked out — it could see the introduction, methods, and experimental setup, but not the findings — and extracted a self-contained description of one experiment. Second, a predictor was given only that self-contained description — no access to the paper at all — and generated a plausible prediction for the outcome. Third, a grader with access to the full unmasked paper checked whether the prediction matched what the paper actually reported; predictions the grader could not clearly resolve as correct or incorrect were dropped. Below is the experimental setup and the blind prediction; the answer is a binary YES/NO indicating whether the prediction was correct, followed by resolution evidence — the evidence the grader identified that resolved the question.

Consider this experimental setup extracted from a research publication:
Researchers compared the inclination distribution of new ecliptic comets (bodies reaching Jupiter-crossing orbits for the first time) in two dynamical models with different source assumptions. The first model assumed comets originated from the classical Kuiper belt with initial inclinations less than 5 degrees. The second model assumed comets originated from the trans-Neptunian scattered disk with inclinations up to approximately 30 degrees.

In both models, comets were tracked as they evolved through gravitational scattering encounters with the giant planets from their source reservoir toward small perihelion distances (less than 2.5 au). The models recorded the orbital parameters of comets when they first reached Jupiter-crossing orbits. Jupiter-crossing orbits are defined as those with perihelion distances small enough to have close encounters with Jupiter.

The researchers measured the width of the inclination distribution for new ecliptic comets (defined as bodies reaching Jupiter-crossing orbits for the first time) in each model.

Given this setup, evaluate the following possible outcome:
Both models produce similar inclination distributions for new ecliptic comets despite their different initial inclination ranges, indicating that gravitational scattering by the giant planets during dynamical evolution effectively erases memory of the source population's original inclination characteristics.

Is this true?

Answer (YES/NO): NO